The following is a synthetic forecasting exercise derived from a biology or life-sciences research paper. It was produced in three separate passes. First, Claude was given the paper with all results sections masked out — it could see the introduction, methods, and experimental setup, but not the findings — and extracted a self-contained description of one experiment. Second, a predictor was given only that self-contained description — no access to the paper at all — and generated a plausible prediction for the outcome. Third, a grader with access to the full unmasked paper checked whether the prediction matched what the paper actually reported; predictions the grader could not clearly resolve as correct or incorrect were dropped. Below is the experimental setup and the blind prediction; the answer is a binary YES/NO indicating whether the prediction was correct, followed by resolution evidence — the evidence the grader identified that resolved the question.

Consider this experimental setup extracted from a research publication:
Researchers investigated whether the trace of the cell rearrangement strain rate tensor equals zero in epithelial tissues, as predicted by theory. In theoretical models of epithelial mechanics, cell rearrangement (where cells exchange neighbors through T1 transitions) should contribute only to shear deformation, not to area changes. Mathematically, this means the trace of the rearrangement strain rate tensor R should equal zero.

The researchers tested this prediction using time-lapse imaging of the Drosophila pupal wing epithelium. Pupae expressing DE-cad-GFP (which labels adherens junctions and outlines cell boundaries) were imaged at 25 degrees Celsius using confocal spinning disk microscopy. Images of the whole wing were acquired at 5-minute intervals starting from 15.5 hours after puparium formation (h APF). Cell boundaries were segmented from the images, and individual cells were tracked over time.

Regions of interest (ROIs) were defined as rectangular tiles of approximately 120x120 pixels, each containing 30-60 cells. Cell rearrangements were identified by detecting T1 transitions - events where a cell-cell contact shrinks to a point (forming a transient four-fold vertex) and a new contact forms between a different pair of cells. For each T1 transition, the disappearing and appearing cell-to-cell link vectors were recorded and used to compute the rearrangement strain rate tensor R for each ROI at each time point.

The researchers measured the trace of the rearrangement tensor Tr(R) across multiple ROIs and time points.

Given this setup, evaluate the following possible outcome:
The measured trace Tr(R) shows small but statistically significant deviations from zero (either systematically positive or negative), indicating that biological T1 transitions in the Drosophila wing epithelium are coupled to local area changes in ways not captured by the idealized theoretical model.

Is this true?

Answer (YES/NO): NO